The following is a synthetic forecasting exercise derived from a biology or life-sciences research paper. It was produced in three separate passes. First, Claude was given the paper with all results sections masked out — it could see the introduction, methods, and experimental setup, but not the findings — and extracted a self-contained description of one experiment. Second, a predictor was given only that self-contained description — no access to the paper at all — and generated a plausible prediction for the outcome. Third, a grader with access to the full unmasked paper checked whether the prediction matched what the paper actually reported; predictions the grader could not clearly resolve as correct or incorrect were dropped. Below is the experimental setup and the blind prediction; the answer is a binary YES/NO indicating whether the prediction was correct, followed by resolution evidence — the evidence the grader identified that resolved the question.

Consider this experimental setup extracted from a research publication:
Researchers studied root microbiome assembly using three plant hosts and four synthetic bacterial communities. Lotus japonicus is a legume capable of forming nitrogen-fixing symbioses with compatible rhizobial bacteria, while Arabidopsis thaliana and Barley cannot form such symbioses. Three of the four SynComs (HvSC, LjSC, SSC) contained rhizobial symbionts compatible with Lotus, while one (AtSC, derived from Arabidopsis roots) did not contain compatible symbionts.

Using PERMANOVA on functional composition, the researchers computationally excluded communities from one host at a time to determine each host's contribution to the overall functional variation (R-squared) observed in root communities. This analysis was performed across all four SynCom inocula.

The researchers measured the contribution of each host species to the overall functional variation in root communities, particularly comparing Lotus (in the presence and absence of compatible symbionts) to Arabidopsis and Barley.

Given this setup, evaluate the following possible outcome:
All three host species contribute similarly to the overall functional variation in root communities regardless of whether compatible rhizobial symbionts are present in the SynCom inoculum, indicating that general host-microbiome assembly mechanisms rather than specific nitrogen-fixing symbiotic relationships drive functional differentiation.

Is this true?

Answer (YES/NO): NO